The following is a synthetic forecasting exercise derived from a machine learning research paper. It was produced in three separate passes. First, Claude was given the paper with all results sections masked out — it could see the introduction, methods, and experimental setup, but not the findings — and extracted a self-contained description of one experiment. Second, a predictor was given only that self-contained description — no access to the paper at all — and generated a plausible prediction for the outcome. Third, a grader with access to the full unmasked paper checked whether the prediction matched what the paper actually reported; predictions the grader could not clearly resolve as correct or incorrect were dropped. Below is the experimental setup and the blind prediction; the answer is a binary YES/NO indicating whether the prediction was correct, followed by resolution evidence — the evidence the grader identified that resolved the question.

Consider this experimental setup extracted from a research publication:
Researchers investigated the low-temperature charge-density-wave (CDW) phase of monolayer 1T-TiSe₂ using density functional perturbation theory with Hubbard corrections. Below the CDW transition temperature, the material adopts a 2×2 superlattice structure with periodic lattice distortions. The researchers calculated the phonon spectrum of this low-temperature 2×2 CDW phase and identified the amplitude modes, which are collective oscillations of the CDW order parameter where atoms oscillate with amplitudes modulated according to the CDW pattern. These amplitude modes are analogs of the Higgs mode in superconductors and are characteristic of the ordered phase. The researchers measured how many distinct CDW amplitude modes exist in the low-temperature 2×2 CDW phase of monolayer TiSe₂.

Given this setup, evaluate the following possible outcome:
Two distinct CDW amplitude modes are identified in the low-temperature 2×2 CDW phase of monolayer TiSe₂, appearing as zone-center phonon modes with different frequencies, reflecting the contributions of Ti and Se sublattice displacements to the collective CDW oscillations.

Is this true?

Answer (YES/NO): YES